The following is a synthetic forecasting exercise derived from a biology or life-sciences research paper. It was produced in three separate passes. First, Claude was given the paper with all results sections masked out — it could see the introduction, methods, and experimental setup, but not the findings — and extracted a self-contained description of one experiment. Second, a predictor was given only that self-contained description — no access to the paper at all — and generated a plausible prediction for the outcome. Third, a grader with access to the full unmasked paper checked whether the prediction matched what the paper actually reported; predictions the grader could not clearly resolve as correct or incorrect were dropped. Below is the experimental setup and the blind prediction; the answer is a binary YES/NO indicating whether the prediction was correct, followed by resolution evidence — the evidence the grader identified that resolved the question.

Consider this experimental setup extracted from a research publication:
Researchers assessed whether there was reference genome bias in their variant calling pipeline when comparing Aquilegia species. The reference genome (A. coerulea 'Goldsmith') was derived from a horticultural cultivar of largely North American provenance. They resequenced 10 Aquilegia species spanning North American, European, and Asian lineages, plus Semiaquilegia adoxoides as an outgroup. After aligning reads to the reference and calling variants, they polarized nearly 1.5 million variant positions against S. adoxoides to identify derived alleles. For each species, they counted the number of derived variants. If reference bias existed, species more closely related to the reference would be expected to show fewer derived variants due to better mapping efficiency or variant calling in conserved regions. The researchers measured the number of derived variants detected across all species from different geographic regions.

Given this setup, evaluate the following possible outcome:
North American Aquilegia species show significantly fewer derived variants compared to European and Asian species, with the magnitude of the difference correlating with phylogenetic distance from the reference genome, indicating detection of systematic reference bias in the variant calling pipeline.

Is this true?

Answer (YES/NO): NO